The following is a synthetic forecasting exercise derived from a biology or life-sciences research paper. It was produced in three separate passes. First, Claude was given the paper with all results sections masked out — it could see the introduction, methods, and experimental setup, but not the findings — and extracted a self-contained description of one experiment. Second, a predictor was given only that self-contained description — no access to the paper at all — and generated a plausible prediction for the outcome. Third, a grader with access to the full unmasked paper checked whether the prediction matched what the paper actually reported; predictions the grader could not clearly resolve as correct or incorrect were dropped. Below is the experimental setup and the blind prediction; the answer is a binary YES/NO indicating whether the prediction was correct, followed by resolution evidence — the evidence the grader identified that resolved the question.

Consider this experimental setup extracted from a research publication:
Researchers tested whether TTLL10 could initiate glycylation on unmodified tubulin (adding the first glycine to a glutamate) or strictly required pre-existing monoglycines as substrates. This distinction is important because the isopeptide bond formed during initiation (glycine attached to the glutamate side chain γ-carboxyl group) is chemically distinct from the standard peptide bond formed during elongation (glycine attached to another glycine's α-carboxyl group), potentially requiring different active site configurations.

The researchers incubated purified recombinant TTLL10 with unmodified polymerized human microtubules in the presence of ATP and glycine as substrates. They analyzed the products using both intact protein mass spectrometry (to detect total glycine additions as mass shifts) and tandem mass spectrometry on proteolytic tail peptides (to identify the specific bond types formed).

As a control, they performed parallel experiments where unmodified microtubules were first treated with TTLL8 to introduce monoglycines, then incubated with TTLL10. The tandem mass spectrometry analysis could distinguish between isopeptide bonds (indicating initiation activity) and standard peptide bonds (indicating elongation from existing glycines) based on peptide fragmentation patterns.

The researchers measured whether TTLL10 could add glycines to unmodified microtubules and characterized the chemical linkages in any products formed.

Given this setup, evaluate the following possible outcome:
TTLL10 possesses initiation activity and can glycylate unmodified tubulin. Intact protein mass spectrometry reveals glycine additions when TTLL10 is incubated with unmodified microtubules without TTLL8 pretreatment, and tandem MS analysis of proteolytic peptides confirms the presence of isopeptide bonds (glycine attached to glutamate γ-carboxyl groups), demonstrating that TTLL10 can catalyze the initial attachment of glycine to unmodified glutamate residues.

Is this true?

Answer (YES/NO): NO